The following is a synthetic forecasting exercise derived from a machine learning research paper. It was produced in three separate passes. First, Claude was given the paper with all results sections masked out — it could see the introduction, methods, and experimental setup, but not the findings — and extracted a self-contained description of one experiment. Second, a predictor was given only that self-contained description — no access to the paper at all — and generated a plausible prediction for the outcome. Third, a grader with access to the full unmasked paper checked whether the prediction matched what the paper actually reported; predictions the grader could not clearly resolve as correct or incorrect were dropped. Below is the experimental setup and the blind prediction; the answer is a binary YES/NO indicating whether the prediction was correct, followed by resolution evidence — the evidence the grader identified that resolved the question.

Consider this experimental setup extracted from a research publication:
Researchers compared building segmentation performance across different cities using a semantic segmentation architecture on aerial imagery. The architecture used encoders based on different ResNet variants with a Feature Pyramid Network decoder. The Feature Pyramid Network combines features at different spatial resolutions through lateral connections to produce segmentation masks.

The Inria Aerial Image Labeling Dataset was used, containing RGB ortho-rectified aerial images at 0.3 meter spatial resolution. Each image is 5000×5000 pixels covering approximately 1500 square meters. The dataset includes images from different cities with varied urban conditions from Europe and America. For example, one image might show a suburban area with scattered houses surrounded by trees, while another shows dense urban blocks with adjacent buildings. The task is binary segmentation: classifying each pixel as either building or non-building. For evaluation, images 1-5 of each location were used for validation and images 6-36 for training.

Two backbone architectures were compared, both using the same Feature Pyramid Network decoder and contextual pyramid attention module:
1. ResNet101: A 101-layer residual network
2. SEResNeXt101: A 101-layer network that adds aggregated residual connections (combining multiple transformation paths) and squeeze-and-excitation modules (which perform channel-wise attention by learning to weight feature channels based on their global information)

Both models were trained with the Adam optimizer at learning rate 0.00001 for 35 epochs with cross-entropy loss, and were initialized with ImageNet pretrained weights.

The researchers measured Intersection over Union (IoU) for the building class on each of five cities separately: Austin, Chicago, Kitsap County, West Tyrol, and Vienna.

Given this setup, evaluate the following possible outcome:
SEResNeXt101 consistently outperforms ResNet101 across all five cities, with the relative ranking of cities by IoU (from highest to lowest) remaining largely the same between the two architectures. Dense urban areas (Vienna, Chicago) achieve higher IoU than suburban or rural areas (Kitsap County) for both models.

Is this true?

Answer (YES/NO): NO